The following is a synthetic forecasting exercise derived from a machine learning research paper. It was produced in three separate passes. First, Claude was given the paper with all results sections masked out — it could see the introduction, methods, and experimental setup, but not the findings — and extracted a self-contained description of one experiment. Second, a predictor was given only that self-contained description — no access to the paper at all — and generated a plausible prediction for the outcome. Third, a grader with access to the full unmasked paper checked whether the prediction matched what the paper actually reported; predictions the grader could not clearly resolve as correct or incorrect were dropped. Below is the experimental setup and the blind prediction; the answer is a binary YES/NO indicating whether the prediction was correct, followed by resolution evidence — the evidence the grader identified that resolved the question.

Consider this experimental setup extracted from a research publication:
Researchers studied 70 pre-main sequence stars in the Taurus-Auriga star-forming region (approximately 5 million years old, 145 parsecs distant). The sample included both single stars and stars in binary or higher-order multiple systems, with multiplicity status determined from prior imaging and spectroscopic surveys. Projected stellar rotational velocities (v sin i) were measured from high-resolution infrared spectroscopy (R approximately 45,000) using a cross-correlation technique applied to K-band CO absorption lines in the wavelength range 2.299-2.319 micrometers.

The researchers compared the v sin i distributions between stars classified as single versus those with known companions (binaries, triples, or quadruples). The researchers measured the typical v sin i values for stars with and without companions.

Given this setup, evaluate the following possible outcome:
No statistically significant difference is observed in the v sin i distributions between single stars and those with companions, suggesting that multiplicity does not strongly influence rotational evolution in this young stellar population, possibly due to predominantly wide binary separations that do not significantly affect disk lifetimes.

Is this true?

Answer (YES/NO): NO